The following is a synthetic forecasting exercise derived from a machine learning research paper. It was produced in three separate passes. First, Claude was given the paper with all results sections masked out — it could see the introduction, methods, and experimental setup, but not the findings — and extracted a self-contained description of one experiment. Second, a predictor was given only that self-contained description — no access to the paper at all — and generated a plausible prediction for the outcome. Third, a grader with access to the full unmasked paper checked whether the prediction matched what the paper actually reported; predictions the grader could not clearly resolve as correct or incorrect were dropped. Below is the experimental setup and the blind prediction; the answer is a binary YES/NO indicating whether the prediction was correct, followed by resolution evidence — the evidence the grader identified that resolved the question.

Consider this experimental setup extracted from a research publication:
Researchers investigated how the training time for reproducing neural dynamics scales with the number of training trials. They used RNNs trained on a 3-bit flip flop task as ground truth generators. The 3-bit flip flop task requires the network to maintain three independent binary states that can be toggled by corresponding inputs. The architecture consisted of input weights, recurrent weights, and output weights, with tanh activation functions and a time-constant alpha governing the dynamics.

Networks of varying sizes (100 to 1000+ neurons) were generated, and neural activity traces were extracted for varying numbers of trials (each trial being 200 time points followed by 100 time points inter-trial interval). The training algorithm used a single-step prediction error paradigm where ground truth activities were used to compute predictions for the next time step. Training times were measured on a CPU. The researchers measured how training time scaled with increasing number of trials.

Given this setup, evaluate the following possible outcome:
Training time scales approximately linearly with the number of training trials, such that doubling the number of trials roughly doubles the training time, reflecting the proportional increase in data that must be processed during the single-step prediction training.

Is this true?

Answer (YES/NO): YES